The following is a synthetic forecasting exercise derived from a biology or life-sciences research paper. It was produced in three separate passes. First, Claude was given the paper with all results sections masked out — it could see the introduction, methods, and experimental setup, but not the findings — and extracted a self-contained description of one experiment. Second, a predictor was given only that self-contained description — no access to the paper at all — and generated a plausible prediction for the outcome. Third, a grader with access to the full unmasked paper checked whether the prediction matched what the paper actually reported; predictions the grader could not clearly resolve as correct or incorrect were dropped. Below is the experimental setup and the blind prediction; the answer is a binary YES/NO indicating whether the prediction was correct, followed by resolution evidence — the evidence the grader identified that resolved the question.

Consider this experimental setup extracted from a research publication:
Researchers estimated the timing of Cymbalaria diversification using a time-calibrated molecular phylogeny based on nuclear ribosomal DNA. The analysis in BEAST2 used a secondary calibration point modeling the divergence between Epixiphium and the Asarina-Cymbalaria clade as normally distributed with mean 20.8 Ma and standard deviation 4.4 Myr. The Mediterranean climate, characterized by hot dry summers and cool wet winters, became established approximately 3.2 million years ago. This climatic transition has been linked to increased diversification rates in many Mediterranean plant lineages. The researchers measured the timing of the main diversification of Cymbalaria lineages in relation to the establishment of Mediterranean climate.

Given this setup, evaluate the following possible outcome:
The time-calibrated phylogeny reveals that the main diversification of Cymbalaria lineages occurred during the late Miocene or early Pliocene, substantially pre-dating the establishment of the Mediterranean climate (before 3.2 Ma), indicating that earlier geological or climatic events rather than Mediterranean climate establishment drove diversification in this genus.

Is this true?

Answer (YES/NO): NO